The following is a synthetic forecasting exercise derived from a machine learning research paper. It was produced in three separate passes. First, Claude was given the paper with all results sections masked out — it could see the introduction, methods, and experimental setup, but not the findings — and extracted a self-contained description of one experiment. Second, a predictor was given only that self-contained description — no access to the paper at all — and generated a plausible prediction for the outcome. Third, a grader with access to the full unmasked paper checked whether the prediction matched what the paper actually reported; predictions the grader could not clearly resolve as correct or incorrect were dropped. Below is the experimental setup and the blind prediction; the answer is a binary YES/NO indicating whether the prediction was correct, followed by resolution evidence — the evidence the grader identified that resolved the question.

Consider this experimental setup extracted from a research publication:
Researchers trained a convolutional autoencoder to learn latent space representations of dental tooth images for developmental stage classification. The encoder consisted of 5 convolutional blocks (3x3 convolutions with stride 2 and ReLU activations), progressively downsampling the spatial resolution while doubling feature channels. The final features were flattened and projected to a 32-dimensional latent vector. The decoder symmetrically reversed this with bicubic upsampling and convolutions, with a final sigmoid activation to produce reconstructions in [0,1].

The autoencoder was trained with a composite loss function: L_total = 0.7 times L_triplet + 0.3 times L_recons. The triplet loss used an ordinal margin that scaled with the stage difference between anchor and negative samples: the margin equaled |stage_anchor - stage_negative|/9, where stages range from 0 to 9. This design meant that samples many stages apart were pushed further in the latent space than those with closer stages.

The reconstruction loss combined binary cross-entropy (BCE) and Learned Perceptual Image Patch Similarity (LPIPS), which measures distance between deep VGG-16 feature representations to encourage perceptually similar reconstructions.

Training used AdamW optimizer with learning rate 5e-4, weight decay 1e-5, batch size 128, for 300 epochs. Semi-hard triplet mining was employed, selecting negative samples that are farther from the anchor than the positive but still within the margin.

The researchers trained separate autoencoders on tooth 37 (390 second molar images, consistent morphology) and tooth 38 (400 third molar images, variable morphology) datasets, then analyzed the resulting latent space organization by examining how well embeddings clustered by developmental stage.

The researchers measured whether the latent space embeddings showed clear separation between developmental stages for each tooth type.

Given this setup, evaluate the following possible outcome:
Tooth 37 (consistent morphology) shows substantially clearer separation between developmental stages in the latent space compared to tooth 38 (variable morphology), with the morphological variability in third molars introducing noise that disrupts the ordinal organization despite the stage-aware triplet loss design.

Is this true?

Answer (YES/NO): YES